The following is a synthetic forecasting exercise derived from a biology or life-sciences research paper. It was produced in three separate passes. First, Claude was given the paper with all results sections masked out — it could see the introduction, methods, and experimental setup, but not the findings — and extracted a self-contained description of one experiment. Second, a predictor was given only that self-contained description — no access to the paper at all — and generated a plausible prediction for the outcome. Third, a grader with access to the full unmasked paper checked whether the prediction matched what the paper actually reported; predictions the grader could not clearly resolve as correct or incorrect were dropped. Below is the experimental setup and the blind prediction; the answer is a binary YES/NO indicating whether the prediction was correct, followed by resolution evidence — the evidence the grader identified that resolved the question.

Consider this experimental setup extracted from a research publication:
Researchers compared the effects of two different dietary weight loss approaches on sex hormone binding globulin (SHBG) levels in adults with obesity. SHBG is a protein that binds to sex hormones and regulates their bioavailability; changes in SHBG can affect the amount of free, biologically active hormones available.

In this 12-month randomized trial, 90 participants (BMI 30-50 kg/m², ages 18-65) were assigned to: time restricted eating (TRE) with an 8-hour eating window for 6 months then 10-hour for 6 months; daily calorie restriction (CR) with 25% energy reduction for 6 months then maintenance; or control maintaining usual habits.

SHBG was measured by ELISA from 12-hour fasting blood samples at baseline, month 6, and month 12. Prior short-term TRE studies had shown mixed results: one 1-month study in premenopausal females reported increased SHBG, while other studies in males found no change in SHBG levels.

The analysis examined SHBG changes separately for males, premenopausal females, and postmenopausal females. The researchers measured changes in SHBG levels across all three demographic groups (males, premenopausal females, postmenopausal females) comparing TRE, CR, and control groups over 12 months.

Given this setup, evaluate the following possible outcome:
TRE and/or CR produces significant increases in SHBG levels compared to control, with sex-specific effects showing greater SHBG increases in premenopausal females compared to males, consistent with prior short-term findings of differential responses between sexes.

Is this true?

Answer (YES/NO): NO